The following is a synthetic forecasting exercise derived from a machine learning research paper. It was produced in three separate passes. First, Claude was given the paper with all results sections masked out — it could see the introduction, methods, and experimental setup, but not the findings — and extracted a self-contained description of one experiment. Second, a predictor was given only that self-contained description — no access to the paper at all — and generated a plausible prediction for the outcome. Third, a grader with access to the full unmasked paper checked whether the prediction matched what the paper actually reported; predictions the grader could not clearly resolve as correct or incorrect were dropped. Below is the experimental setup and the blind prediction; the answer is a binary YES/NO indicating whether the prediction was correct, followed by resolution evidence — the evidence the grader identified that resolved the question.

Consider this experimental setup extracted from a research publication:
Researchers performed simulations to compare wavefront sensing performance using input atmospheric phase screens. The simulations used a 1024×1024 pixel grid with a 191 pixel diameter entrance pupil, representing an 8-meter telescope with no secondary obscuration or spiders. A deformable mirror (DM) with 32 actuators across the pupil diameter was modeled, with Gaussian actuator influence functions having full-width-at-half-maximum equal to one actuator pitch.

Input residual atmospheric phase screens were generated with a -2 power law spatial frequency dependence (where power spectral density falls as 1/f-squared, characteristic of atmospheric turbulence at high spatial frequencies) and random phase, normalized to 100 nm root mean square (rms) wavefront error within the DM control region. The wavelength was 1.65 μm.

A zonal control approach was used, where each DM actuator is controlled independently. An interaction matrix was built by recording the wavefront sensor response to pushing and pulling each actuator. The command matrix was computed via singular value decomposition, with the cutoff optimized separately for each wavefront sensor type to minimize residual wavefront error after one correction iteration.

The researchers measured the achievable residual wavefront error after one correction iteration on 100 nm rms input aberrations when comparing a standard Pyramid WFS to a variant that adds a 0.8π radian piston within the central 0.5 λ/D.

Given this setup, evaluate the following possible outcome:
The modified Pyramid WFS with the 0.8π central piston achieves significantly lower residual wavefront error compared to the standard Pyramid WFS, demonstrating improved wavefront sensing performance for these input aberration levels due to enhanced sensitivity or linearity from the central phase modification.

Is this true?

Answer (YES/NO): NO